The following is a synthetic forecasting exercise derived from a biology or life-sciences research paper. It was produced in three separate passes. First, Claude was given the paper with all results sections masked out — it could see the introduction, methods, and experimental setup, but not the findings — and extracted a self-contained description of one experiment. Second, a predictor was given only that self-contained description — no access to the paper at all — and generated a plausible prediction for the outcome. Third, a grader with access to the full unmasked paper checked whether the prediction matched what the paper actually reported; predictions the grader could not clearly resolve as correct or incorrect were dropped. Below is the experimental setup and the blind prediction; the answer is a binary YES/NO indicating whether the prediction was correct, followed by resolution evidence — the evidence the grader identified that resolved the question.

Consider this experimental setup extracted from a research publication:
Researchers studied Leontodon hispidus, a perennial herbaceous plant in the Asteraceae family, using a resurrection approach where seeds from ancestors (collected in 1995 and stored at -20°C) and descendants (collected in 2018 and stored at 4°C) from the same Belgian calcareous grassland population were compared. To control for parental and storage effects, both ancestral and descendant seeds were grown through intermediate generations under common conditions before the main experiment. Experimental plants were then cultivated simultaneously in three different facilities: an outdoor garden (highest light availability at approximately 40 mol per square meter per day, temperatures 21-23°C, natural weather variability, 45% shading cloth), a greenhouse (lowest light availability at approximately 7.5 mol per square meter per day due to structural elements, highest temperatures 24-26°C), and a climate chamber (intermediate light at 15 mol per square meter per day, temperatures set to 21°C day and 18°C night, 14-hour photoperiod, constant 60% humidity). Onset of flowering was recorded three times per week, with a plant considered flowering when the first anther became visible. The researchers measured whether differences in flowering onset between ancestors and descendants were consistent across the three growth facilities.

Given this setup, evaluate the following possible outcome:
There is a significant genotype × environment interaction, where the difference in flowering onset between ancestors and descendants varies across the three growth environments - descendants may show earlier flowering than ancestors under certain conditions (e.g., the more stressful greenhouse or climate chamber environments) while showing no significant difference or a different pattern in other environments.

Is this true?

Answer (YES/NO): NO